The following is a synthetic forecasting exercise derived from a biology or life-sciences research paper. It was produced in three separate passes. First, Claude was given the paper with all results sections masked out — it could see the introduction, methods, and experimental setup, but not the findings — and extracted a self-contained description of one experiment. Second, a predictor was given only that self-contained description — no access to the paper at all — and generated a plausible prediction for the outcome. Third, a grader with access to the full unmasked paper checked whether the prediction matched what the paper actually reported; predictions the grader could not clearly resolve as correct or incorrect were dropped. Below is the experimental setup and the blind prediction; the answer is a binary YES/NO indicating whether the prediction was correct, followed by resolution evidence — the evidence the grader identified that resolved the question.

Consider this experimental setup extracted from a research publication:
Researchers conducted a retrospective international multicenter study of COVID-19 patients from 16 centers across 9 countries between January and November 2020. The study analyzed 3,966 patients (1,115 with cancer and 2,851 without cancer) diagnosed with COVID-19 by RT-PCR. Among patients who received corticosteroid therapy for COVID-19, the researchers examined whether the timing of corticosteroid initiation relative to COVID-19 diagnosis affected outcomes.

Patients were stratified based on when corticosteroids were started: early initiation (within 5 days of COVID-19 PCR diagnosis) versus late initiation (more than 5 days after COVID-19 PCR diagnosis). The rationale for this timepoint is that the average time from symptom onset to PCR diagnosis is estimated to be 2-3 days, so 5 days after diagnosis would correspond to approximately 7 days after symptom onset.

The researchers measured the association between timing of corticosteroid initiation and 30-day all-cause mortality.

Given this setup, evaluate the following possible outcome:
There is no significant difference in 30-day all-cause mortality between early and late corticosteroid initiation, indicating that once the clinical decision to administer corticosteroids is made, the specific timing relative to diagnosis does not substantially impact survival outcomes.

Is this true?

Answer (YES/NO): NO